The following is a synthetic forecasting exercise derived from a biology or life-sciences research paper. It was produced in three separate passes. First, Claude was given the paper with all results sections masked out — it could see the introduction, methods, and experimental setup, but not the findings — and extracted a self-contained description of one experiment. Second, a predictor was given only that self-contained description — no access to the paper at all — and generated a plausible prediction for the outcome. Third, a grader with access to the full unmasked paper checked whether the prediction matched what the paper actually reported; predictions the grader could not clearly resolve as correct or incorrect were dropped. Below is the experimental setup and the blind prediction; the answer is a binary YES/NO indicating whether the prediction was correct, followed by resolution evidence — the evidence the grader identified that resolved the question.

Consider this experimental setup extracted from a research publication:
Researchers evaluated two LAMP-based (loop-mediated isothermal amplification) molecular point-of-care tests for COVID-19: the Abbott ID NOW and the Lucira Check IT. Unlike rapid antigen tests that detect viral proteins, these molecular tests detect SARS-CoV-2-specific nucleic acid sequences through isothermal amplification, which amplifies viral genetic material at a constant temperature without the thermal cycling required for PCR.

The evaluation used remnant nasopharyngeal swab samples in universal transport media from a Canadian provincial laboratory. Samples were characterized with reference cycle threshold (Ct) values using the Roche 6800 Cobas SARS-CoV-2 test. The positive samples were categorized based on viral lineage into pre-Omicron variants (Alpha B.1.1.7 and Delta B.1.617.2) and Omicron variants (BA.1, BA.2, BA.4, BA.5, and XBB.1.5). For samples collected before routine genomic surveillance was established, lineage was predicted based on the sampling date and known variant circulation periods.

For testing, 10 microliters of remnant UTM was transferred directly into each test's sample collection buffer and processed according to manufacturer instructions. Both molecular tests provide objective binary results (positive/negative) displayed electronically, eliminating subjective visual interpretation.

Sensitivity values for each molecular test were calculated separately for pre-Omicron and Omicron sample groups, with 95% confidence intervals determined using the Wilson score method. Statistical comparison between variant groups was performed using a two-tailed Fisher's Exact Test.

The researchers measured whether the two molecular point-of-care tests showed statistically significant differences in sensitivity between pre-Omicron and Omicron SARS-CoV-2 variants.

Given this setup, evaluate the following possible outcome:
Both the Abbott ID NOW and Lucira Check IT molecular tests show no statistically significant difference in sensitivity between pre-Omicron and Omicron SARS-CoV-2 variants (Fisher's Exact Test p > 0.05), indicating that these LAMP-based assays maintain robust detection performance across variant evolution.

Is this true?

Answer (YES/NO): NO